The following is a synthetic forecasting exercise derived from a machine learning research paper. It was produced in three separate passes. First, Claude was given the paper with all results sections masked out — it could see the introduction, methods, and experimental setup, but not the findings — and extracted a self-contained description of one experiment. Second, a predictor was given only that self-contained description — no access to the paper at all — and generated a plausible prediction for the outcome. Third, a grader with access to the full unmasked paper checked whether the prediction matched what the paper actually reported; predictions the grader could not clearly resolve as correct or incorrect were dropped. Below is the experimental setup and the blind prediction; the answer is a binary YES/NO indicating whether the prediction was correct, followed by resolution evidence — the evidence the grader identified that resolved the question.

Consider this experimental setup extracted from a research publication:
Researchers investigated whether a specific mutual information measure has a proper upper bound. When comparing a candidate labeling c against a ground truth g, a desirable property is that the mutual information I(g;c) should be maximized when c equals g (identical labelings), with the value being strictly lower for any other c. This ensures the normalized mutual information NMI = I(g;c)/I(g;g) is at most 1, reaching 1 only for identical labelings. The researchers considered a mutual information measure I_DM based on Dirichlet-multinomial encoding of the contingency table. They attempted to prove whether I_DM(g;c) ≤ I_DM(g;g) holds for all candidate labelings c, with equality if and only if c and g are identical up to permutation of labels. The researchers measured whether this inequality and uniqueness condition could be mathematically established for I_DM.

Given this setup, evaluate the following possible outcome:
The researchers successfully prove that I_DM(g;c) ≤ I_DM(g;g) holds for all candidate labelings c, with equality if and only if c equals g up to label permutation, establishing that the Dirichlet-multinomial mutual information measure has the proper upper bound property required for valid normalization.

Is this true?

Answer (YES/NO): YES